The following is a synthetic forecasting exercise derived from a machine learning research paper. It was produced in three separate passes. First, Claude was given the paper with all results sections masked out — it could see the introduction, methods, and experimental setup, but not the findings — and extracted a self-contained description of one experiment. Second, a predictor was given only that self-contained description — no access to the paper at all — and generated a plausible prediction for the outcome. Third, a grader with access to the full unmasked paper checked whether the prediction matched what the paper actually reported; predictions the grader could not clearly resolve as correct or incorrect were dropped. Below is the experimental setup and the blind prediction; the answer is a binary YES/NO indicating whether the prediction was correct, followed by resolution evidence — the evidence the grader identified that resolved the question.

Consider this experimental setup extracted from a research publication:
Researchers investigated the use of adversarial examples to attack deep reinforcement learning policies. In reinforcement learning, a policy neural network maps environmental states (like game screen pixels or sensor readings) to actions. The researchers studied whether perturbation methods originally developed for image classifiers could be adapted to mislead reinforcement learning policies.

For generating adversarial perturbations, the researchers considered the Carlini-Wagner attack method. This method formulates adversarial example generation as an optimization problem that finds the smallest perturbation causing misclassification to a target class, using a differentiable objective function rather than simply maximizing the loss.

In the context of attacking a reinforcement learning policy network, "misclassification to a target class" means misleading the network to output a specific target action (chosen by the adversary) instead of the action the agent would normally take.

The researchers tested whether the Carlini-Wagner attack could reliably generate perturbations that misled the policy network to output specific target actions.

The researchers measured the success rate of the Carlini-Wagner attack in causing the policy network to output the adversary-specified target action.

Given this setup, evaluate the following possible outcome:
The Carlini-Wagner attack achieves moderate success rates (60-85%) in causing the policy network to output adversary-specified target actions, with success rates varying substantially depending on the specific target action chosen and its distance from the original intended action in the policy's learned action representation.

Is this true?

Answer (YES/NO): NO